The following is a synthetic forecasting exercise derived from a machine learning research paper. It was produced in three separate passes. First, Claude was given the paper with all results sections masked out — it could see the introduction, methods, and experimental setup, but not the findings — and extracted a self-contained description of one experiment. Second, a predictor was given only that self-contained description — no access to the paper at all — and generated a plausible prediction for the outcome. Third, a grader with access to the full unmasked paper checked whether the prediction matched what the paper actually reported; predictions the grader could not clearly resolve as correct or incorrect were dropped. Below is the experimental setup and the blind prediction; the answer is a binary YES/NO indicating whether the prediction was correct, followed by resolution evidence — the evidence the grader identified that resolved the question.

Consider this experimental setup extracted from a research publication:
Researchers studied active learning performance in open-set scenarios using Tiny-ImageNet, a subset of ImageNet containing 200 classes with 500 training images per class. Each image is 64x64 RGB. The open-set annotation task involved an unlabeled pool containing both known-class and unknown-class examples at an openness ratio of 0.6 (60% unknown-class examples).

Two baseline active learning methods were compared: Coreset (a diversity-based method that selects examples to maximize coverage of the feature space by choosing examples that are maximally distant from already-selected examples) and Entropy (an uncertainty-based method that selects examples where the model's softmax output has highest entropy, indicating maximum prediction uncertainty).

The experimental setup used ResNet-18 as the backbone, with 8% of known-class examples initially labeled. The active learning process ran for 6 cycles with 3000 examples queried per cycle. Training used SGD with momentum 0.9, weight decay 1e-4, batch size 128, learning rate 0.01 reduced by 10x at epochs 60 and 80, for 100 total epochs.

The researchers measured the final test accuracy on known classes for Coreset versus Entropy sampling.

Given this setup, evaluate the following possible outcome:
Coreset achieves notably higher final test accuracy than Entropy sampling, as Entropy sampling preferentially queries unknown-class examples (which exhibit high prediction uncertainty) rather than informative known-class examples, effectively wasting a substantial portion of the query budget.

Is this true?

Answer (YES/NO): YES